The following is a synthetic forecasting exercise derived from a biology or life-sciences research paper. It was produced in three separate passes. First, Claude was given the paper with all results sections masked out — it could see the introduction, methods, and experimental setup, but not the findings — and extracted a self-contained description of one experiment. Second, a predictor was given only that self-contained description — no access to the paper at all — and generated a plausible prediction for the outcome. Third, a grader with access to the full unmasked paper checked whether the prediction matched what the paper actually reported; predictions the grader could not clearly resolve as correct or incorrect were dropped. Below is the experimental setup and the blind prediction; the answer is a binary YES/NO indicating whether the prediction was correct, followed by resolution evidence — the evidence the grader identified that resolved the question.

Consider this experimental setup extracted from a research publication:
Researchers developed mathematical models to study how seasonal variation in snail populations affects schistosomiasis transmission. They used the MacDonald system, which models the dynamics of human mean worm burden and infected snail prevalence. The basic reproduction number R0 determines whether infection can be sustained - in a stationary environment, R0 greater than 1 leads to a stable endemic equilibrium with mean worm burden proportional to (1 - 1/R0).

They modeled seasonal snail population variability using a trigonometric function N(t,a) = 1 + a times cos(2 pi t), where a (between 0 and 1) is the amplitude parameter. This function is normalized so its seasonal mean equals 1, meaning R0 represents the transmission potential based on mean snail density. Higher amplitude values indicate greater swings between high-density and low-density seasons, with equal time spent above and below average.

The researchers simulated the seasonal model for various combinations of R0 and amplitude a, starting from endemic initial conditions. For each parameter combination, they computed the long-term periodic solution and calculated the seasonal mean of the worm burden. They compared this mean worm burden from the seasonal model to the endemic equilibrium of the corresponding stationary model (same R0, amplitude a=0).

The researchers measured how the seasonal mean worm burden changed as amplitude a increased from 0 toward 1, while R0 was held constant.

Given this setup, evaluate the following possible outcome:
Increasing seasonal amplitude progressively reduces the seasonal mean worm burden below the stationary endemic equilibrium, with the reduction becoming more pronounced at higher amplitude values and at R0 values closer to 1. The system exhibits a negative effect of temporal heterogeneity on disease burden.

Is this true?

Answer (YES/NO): YES